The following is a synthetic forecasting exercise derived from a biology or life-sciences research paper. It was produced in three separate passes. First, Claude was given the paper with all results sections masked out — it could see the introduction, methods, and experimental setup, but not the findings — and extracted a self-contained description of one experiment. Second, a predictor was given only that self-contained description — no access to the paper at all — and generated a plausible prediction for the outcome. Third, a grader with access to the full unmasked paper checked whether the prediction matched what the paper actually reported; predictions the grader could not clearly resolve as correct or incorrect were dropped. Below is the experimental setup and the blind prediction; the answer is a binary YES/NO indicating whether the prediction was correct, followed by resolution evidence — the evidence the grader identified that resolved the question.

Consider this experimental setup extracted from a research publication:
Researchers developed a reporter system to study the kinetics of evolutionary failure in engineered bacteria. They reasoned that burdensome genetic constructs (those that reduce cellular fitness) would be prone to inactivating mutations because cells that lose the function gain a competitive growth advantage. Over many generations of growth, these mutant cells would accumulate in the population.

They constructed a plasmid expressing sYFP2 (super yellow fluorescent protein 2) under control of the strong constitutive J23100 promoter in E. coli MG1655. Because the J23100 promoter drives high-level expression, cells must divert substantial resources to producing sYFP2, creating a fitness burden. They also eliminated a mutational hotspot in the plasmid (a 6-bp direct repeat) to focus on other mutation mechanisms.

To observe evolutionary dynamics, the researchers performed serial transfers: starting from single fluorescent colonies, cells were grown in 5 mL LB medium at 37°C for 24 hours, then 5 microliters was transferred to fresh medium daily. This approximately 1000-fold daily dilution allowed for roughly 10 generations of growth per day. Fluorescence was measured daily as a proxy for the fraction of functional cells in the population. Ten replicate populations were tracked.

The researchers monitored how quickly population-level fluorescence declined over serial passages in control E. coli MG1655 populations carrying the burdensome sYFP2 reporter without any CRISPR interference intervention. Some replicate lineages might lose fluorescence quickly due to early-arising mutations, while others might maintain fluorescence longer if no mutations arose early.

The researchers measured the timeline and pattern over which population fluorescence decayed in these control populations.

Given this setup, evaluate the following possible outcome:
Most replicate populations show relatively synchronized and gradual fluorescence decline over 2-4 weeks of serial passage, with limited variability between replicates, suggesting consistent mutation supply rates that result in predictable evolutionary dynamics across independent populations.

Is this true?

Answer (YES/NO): NO